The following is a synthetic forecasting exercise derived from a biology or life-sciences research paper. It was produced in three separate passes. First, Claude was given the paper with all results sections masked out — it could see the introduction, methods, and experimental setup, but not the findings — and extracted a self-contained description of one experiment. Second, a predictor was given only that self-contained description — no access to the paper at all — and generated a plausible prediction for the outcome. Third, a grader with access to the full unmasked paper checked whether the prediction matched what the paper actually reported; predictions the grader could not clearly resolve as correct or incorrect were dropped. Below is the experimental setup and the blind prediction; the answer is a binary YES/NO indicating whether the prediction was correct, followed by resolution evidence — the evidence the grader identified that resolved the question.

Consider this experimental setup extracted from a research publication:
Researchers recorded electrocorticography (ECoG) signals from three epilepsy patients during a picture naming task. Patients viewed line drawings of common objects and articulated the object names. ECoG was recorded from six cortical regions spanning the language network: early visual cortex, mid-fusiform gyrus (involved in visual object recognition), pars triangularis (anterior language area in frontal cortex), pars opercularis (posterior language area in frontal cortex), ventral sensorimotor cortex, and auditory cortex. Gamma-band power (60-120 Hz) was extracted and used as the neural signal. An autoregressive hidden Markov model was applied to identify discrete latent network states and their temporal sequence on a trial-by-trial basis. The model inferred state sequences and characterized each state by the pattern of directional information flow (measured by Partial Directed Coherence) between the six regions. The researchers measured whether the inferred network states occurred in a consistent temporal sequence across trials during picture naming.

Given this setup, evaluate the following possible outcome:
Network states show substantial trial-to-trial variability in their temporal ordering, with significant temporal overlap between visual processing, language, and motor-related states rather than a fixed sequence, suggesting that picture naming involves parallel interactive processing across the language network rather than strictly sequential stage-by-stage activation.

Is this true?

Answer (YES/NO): NO